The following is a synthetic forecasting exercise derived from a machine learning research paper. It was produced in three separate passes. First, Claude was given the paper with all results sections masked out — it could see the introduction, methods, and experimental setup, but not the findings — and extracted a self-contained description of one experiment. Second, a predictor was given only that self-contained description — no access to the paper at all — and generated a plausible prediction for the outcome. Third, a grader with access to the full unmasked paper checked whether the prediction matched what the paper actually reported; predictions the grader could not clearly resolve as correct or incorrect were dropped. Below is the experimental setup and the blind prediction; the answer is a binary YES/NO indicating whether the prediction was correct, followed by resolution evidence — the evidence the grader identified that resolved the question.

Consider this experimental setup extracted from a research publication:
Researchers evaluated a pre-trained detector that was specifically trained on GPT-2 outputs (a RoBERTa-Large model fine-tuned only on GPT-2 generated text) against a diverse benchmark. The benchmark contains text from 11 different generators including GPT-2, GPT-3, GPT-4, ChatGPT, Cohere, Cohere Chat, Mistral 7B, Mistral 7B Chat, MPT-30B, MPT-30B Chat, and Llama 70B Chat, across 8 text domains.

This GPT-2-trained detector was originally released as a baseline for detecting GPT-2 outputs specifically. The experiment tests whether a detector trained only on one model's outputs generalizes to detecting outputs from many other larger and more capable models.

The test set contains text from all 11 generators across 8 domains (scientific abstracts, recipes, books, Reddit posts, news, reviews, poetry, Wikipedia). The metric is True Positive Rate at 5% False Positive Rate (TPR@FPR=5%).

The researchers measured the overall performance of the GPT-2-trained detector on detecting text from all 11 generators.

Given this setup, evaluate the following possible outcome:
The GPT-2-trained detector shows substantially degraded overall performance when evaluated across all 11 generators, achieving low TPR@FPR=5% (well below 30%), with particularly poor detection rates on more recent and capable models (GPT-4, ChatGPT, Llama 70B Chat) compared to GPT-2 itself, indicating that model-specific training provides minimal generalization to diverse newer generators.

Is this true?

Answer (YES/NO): NO